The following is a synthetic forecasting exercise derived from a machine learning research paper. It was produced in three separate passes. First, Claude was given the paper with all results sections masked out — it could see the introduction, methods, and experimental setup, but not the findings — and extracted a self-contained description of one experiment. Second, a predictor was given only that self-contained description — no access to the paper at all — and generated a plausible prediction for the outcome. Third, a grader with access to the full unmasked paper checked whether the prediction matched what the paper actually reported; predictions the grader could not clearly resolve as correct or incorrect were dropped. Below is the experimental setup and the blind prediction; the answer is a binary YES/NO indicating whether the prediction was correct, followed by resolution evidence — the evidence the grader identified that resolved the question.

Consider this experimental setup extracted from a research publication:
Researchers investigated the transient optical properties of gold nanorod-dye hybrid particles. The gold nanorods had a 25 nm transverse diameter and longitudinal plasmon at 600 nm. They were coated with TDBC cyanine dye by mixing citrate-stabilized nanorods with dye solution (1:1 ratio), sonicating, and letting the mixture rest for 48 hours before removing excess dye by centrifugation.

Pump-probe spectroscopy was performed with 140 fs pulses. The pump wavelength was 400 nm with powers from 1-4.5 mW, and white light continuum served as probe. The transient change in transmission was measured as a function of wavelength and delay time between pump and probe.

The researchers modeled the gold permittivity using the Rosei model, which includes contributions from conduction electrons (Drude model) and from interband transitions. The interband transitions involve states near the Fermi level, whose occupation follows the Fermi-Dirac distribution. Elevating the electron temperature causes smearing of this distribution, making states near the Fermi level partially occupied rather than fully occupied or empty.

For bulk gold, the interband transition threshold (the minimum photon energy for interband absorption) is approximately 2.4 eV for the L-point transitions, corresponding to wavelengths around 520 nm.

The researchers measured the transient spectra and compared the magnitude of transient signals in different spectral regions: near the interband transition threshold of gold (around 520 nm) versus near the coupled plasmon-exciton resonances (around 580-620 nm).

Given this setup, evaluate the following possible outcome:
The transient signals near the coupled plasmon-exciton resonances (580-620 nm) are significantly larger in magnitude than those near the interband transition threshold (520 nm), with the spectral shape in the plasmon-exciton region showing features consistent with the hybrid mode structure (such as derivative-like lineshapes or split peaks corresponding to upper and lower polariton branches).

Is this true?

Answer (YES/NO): YES